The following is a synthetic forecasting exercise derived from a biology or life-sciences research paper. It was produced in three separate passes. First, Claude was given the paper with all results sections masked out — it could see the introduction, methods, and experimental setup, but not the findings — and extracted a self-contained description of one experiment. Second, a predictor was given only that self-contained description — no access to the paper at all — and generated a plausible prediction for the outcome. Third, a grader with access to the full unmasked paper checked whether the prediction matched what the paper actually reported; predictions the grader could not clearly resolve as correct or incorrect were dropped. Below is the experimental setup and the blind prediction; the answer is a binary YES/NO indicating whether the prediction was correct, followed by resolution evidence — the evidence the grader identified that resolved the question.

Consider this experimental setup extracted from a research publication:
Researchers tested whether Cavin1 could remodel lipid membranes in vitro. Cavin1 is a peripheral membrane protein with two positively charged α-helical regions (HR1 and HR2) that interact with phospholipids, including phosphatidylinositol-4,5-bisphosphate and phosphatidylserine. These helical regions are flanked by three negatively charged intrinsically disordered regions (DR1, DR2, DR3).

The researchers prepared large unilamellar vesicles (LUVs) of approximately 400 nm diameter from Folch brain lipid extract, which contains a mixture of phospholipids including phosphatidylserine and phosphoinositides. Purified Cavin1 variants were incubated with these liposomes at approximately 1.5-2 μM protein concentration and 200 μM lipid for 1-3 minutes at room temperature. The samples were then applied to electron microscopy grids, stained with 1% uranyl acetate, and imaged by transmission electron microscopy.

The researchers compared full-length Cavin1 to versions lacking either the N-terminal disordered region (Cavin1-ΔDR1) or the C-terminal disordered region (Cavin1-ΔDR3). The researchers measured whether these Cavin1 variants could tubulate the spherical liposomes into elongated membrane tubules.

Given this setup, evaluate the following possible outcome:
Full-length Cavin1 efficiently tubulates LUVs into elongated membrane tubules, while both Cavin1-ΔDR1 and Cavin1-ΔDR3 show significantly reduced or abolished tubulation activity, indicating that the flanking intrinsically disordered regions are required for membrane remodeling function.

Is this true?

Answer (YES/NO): YES